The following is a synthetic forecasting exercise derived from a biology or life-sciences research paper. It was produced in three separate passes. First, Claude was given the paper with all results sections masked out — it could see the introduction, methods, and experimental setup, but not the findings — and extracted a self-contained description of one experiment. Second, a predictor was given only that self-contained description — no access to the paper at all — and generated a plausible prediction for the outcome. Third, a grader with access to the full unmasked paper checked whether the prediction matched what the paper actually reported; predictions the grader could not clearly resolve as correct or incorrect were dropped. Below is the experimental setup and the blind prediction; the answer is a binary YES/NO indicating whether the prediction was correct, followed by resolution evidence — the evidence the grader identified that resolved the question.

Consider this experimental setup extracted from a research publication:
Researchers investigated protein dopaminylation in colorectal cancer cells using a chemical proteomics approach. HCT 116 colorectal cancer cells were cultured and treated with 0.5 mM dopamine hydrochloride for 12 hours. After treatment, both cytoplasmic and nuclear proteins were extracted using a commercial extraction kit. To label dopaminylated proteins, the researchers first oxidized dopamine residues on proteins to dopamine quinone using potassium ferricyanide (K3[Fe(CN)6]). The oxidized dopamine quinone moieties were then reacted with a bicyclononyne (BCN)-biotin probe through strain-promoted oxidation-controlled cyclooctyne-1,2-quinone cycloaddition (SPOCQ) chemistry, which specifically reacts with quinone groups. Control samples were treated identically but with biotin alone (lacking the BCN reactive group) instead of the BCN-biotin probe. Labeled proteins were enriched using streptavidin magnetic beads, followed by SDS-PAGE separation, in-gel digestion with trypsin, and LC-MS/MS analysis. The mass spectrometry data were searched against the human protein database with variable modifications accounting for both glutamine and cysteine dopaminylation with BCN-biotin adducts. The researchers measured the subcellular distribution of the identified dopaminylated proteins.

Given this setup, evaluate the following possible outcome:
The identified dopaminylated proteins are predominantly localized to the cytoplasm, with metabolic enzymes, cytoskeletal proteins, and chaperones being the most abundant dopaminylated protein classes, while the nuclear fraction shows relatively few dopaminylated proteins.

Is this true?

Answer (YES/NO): NO